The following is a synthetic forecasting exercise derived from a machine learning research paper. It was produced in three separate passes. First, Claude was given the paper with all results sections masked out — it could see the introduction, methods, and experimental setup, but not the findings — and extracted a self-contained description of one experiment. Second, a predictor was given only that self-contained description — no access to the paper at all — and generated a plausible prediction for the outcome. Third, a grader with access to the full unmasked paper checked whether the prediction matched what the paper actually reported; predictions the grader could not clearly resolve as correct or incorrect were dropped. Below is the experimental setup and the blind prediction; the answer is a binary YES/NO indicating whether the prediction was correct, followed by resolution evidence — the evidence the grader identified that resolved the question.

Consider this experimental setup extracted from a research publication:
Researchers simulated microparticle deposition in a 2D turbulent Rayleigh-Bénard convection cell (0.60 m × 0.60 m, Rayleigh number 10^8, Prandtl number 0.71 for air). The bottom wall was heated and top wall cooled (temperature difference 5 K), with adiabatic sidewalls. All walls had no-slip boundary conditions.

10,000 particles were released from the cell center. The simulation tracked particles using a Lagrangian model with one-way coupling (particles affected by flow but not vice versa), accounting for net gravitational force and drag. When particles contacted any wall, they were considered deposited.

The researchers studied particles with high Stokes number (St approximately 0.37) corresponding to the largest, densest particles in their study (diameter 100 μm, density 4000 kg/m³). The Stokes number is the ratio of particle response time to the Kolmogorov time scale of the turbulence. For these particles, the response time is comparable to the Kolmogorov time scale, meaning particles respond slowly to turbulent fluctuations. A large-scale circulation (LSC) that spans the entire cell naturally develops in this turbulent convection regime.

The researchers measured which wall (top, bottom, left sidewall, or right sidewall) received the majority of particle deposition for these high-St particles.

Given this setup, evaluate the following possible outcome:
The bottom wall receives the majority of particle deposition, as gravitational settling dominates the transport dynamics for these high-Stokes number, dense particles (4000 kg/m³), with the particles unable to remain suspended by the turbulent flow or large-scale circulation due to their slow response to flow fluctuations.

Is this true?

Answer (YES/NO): YES